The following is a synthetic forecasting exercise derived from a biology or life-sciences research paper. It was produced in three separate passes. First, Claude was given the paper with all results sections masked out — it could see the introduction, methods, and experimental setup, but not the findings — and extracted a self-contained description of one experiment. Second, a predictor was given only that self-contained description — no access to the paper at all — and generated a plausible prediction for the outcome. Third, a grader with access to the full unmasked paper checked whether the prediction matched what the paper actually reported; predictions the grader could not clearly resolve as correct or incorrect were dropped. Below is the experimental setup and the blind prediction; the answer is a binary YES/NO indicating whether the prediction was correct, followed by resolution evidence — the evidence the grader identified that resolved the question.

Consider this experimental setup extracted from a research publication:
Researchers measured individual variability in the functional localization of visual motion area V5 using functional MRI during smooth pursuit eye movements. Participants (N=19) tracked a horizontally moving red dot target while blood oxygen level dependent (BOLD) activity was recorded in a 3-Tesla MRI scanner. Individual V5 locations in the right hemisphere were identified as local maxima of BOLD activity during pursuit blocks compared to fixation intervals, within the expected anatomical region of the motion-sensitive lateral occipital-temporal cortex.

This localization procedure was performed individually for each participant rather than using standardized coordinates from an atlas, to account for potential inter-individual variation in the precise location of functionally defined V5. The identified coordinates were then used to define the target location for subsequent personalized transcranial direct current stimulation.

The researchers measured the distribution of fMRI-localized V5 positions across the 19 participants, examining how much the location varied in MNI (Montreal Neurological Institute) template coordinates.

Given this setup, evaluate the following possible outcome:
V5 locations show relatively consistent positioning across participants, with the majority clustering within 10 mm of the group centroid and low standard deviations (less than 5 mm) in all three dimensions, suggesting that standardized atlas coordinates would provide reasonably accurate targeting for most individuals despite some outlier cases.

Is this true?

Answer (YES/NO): NO